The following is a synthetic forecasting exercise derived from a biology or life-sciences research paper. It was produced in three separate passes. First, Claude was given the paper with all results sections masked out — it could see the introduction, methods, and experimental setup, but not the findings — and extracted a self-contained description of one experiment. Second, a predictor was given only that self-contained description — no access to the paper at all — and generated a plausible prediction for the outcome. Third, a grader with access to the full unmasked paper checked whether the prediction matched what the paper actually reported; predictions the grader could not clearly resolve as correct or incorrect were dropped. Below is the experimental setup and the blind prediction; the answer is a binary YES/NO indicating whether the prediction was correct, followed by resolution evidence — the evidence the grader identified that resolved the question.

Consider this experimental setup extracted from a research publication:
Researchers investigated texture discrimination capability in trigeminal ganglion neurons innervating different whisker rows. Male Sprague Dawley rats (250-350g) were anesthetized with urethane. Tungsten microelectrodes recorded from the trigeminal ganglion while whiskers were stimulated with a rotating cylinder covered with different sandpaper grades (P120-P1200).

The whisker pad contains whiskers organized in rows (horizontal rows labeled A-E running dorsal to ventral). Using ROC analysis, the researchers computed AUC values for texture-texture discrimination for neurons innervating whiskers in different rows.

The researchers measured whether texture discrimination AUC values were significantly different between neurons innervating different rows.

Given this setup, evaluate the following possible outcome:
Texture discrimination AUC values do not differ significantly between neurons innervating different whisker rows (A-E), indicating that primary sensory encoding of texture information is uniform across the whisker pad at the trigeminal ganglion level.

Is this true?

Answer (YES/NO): YES